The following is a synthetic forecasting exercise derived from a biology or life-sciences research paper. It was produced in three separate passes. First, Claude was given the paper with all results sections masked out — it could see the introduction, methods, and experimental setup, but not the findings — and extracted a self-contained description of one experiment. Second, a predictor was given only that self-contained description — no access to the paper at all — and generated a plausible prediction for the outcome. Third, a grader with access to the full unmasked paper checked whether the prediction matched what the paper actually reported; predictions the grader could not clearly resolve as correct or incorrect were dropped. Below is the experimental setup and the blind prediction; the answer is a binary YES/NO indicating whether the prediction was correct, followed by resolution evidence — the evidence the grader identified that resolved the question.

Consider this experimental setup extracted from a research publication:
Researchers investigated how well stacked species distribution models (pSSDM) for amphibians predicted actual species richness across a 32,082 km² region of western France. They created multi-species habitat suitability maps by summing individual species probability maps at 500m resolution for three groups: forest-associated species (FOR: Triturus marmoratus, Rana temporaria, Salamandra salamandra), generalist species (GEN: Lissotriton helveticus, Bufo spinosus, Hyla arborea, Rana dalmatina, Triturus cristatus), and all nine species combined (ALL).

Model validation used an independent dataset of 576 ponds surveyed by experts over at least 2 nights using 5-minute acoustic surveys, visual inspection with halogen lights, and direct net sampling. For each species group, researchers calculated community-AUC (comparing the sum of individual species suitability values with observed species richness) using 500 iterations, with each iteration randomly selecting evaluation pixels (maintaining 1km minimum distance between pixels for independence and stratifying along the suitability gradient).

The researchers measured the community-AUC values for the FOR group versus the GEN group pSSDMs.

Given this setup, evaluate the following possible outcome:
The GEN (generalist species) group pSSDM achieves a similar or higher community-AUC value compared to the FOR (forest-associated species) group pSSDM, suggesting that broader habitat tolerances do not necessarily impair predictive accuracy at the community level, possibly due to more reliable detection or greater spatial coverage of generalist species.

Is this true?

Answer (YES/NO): YES